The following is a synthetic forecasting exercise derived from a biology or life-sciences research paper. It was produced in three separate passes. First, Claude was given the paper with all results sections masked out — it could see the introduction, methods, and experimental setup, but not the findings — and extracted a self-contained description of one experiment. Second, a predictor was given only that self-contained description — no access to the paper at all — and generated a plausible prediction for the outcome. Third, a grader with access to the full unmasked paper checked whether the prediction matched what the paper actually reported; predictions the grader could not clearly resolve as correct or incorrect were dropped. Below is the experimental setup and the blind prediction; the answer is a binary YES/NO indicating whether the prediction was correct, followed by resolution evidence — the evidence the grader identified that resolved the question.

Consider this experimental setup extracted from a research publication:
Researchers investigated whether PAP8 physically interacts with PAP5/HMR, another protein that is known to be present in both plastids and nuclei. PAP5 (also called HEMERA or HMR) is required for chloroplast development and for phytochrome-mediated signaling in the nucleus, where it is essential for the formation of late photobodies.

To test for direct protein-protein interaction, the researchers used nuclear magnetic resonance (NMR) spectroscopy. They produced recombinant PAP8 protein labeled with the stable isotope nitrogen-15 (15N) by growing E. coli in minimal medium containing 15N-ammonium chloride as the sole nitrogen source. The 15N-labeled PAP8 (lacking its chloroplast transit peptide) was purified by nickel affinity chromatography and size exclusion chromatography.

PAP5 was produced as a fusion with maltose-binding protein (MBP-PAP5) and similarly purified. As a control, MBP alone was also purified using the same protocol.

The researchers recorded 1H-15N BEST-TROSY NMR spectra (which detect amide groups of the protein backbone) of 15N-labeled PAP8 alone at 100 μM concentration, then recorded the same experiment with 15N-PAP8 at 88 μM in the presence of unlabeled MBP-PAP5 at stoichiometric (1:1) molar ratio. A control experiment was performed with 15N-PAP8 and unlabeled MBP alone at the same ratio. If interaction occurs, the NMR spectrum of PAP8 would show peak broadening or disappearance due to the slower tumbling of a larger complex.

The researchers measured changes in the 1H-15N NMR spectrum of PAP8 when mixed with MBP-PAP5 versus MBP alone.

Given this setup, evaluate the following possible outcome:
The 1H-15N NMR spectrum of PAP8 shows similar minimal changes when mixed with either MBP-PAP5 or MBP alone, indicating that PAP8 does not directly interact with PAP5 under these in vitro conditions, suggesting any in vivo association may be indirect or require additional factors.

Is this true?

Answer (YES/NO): NO